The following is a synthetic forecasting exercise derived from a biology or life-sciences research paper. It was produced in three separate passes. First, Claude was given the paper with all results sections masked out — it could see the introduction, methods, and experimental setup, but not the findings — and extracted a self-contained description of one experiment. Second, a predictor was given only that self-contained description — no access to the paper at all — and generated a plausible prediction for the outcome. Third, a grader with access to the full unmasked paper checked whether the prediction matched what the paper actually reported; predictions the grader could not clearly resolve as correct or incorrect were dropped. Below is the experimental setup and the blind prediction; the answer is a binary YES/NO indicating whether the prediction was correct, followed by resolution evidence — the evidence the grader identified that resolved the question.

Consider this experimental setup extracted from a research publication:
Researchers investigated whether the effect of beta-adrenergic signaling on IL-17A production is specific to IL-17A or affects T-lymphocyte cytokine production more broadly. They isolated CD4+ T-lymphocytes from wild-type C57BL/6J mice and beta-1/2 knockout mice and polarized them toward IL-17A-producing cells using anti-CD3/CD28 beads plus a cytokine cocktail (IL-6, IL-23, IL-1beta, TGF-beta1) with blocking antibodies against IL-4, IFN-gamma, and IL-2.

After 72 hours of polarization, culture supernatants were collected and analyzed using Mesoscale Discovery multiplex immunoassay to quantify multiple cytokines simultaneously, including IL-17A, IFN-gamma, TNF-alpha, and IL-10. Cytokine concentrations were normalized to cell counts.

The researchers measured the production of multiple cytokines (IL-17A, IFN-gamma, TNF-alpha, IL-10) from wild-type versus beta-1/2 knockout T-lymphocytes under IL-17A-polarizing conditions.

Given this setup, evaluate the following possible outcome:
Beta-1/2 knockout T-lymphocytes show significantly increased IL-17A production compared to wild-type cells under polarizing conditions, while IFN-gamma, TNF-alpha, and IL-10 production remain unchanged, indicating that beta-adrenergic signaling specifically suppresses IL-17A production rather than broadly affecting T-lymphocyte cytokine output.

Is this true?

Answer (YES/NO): NO